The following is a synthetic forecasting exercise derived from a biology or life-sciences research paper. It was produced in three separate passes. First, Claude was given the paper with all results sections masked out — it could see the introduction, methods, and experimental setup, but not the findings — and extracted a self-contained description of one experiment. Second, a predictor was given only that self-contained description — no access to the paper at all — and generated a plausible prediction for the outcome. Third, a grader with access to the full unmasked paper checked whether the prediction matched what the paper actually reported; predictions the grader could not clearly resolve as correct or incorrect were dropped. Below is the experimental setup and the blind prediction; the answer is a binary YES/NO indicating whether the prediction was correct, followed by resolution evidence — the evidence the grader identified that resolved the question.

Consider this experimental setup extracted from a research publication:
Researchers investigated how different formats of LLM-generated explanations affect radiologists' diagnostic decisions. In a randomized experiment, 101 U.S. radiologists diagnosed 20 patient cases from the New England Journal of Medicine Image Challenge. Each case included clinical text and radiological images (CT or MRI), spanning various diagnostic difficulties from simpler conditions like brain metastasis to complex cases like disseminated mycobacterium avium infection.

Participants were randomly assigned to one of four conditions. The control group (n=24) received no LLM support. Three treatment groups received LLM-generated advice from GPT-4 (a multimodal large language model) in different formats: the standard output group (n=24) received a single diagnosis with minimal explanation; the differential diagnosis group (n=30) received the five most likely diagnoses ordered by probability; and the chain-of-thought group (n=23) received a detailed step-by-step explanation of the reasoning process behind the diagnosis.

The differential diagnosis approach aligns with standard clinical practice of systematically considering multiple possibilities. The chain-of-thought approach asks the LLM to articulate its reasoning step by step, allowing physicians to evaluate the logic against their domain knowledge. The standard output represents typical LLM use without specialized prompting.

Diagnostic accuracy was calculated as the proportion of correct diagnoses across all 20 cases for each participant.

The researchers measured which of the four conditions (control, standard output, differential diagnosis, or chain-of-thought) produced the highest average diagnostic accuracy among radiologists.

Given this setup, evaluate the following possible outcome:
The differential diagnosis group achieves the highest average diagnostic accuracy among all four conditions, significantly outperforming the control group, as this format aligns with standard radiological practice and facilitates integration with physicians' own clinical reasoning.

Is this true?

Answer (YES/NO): NO